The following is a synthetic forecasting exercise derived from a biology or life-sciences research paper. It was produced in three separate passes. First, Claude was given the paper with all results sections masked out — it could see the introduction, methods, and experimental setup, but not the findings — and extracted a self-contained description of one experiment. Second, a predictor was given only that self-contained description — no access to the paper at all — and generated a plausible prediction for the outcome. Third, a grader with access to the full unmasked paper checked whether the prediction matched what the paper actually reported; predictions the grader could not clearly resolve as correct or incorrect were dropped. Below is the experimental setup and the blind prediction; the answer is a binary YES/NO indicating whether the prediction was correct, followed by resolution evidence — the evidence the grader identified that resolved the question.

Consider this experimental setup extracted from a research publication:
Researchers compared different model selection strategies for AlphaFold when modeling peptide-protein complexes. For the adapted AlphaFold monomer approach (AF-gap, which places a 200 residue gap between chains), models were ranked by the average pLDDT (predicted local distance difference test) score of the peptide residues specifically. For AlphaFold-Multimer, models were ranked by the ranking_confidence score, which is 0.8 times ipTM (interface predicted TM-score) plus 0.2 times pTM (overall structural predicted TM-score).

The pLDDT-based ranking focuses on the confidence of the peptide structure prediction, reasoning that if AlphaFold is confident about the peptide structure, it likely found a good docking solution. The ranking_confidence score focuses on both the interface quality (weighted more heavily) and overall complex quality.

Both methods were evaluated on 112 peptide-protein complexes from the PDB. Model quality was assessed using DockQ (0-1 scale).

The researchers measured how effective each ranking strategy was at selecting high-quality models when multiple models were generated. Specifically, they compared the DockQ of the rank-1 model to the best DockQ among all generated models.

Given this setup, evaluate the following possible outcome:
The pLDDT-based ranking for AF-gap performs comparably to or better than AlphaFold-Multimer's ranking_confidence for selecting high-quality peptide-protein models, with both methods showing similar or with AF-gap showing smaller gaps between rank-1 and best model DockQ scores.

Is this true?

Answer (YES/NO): NO